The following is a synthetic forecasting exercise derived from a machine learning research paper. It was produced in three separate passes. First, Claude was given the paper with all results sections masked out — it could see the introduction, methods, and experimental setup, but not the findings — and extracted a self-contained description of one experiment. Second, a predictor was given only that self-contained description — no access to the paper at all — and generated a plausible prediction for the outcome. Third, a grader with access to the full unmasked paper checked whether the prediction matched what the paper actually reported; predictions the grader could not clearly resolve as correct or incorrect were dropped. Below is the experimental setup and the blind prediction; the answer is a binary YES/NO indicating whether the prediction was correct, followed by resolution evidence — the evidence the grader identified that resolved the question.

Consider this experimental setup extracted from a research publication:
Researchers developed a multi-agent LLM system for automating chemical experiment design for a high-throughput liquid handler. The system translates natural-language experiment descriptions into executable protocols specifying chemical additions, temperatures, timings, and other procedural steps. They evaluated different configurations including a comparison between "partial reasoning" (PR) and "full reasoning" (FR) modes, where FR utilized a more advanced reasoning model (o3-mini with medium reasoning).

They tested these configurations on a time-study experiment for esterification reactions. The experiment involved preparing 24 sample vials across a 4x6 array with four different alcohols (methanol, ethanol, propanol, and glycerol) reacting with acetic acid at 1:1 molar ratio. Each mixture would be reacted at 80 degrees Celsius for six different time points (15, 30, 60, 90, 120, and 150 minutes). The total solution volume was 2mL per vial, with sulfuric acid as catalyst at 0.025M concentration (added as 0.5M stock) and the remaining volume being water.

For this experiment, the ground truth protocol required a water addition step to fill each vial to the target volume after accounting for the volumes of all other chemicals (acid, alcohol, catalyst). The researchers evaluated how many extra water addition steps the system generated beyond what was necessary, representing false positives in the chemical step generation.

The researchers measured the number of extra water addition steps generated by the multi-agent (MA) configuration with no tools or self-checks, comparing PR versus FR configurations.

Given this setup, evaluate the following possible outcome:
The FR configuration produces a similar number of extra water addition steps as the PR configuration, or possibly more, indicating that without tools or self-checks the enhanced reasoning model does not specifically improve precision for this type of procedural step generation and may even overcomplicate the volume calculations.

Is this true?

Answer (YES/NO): YES